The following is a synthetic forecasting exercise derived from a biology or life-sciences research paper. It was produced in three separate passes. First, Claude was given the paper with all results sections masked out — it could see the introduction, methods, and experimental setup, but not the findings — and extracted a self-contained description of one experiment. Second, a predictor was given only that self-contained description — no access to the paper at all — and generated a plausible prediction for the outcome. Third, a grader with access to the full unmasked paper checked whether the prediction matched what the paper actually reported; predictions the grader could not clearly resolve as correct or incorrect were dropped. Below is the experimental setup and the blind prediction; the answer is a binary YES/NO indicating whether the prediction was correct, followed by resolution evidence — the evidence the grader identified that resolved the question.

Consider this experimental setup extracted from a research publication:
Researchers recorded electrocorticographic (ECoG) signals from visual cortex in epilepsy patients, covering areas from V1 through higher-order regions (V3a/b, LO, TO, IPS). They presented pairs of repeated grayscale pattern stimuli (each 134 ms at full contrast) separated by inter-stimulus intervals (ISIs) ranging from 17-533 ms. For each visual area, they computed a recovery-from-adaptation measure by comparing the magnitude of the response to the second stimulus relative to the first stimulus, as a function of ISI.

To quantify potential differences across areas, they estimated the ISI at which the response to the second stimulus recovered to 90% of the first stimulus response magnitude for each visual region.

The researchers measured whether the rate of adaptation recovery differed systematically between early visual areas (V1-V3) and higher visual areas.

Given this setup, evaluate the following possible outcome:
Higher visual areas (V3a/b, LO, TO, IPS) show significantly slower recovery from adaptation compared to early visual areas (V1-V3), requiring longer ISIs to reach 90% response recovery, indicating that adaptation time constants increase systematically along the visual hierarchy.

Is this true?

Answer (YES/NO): NO